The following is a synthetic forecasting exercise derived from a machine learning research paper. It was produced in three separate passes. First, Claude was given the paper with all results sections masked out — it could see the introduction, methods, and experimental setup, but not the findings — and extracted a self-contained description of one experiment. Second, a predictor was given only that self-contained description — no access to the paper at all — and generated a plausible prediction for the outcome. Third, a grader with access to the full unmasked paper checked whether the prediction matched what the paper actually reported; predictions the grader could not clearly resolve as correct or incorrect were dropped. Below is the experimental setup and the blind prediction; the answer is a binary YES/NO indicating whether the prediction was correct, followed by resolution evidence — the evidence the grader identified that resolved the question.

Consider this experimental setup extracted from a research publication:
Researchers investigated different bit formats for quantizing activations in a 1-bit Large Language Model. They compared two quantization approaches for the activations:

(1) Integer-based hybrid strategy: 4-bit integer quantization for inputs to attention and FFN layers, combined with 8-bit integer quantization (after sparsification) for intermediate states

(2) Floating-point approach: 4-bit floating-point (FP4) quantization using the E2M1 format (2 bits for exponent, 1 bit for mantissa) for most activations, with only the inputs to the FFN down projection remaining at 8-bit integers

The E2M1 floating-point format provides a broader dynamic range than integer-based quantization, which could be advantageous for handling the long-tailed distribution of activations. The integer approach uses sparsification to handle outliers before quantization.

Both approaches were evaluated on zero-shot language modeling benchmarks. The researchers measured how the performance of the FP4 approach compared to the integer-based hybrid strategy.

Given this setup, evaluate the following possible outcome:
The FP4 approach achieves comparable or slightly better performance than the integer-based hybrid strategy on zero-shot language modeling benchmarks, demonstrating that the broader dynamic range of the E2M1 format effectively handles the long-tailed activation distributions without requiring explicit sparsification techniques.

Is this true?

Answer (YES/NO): YES